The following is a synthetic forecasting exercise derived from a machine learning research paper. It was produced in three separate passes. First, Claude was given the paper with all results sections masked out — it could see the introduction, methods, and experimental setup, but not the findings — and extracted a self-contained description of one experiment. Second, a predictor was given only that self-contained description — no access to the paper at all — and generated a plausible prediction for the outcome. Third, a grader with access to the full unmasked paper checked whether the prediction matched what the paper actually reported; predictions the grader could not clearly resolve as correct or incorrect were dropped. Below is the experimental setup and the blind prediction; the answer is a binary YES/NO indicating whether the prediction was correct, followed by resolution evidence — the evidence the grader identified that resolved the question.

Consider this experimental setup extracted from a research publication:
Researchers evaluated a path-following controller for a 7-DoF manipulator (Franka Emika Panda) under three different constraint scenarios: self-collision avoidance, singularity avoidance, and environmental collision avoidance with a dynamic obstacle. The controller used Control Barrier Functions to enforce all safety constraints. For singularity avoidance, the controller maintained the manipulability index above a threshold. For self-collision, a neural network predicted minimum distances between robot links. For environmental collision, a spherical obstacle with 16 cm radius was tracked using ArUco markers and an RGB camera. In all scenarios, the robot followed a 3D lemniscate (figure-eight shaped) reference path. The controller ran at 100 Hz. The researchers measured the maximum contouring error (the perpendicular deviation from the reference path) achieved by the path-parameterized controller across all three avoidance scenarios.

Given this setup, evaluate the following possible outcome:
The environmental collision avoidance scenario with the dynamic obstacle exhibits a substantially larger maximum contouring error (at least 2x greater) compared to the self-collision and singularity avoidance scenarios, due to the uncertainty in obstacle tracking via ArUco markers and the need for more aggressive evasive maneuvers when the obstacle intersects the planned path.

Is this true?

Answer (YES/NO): YES